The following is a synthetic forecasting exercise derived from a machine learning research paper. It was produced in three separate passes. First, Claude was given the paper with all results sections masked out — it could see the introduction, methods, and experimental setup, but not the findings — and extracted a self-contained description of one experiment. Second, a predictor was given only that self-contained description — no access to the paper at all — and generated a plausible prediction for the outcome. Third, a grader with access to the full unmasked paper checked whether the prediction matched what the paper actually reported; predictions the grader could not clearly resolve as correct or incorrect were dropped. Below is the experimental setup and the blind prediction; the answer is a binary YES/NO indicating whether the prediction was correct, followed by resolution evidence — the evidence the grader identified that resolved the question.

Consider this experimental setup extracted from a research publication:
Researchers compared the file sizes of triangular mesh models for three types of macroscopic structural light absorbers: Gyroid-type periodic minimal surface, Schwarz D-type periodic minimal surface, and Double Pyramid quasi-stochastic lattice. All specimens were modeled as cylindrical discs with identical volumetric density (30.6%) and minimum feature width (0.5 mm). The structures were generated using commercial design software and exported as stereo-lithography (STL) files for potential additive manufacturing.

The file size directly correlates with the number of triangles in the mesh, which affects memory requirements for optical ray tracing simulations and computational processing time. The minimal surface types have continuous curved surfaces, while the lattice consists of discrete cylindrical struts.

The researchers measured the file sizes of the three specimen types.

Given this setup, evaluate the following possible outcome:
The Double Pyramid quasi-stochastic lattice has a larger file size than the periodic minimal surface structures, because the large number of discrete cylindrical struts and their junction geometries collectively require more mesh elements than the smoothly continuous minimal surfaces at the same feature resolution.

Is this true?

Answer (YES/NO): NO